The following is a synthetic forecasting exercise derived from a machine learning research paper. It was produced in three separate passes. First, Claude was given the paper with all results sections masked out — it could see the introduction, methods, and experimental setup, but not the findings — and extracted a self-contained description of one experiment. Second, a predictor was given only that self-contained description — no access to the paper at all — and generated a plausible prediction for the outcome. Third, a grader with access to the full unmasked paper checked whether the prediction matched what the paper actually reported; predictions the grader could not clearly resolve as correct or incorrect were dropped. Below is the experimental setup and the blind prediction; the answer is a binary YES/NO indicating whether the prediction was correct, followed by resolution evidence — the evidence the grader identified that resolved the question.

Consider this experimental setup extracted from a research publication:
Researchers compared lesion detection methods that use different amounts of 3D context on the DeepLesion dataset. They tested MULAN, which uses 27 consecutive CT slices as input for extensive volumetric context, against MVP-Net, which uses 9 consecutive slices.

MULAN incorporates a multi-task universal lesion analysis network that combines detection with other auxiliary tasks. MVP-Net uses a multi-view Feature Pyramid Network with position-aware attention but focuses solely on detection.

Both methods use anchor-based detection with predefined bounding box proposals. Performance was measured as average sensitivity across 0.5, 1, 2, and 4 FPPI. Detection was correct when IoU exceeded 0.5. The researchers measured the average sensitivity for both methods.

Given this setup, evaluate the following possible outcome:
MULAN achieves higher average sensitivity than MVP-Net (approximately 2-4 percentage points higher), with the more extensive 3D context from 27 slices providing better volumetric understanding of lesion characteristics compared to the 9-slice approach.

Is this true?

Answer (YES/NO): NO